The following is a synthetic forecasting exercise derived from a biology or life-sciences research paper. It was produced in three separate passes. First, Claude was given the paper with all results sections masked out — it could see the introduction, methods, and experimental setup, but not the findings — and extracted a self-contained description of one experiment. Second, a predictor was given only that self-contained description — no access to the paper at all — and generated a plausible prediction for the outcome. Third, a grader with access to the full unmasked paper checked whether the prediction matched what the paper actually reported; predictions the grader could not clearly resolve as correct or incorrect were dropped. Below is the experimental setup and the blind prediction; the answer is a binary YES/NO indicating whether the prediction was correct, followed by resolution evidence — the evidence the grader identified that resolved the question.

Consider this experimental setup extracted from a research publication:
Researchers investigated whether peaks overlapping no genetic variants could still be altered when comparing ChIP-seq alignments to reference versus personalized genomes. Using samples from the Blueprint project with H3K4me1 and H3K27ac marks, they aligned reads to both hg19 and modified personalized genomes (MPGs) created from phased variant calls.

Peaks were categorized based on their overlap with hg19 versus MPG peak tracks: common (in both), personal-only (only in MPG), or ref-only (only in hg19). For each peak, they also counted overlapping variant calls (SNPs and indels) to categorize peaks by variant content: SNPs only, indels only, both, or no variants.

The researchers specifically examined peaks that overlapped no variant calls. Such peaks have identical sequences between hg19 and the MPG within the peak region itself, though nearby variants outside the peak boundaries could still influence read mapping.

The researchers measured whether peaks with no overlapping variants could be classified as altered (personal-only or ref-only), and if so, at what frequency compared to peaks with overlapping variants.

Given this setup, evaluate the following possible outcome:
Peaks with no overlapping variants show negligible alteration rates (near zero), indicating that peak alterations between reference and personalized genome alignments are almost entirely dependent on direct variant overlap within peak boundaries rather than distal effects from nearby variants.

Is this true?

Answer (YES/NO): YES